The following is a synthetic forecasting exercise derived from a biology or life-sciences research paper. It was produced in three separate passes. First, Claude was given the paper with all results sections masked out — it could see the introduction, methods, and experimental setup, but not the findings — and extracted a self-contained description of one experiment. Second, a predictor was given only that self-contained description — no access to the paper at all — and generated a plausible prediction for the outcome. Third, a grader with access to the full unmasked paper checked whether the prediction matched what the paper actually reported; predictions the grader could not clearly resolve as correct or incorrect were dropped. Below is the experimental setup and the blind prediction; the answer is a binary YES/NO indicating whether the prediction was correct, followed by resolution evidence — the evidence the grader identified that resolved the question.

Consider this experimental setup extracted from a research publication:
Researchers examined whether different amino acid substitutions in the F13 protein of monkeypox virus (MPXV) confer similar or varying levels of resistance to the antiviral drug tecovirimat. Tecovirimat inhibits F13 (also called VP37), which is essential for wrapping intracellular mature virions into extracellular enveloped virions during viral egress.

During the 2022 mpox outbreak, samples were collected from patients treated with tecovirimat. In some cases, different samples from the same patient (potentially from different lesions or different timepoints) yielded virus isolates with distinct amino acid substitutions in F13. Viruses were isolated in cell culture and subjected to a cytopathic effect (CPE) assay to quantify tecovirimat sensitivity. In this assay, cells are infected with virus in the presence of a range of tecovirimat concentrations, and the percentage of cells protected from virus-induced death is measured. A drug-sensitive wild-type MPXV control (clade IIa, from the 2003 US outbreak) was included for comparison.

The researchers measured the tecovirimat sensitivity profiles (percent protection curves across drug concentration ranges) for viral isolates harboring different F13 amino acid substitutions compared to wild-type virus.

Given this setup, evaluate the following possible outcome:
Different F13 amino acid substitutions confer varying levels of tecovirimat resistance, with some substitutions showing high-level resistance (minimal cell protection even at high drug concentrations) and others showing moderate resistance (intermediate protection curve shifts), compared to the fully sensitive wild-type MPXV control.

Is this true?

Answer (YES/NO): YES